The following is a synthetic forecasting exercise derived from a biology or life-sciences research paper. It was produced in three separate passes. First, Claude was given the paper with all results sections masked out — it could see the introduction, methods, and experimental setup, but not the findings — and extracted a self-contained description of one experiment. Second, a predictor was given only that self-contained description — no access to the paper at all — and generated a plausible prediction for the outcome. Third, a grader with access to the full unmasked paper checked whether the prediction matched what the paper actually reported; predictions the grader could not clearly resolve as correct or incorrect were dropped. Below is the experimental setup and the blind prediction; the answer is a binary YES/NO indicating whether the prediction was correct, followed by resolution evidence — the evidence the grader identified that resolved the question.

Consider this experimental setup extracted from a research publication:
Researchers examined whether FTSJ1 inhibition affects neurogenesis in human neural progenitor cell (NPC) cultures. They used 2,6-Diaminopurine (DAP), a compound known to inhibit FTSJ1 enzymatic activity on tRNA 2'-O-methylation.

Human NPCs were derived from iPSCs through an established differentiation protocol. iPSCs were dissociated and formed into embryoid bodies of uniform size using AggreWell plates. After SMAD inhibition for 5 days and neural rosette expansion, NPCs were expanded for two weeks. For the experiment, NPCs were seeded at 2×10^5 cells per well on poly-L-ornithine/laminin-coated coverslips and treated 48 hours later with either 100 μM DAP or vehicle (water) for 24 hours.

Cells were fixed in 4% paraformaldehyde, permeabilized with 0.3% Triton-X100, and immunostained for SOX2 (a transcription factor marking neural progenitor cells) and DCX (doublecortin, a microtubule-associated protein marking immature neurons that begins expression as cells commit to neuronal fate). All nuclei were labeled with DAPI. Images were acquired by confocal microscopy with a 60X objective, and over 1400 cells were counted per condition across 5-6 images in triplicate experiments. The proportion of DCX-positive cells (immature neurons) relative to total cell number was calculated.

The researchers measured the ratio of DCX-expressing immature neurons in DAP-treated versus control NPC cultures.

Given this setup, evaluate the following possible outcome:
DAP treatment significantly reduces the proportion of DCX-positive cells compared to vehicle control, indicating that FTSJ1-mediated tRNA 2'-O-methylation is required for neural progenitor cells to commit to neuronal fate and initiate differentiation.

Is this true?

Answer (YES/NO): NO